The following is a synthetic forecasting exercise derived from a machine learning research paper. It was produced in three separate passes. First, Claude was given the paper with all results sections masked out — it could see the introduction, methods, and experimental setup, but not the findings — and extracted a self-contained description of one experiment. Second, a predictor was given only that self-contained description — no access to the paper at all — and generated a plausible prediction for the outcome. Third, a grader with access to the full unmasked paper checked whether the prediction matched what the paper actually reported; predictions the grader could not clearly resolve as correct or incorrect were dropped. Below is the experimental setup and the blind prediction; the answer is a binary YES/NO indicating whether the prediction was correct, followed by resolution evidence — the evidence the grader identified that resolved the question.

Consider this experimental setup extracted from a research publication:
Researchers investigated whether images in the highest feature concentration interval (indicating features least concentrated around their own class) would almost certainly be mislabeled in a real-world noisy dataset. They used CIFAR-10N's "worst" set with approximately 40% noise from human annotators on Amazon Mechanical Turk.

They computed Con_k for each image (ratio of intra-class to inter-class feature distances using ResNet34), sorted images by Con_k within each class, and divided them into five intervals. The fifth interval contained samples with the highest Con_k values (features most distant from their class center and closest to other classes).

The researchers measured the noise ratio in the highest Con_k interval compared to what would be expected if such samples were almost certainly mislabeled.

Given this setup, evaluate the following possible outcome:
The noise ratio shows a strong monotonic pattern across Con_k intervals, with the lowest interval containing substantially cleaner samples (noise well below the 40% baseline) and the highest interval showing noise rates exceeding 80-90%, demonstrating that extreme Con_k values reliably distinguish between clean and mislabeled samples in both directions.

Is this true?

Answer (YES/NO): NO